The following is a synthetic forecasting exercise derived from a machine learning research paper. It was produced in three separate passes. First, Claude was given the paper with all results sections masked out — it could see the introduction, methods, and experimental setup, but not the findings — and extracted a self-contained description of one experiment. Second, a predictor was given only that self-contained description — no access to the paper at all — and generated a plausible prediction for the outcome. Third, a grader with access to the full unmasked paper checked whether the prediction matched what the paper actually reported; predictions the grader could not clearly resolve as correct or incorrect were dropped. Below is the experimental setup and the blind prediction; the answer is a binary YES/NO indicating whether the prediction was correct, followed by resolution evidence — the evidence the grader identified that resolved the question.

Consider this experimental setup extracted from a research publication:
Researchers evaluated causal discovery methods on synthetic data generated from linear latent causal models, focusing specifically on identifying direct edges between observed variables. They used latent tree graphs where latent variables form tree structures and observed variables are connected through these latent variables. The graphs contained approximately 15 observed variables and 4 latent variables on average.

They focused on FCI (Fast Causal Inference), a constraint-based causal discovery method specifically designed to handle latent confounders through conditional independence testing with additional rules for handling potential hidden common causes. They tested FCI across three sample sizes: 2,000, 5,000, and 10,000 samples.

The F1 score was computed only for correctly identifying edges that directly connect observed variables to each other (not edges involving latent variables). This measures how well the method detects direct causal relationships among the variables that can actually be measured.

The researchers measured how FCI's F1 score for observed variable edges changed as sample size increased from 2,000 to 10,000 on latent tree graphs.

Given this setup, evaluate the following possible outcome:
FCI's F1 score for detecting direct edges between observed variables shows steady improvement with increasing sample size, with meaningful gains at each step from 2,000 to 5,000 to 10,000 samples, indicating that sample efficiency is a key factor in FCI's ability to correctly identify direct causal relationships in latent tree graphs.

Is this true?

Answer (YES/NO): NO